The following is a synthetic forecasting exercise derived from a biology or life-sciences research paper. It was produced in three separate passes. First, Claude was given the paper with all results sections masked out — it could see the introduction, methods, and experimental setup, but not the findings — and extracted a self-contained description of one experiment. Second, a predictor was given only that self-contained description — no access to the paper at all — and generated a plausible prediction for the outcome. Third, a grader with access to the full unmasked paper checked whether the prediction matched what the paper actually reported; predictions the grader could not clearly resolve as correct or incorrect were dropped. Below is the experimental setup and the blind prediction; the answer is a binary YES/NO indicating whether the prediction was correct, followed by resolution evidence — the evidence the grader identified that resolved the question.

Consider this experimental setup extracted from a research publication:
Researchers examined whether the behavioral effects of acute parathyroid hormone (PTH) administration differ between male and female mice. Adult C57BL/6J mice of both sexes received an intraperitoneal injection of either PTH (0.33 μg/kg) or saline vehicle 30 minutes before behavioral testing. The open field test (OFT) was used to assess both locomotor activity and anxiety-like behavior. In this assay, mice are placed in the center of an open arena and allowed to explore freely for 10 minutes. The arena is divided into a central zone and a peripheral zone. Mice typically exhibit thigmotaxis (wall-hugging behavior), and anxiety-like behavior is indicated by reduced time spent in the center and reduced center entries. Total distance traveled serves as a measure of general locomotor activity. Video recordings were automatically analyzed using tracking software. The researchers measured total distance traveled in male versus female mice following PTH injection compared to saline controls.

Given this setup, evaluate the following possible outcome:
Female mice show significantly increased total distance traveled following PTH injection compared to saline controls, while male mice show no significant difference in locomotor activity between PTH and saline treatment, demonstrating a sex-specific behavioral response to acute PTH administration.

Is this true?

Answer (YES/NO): NO